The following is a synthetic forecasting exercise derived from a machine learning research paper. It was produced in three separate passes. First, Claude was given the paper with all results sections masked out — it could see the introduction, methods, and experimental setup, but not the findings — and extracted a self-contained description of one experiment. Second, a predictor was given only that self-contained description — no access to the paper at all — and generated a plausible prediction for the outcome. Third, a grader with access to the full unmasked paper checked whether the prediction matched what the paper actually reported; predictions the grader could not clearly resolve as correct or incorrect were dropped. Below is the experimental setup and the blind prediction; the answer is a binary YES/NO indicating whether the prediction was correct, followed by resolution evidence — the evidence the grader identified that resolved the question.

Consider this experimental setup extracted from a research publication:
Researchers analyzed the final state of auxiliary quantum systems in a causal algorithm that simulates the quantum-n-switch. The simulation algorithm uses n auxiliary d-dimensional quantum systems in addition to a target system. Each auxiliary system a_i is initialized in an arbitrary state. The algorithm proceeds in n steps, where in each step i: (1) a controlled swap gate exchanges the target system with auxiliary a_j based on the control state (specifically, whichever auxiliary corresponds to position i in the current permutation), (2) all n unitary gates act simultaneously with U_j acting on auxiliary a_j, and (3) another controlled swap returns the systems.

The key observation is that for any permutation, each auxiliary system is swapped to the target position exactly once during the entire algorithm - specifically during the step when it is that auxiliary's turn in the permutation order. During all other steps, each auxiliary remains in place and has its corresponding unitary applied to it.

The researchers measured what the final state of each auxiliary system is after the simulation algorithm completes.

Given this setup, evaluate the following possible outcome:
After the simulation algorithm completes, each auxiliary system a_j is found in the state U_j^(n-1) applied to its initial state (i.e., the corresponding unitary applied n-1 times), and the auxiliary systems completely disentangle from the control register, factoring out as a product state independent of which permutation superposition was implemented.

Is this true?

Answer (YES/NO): YES